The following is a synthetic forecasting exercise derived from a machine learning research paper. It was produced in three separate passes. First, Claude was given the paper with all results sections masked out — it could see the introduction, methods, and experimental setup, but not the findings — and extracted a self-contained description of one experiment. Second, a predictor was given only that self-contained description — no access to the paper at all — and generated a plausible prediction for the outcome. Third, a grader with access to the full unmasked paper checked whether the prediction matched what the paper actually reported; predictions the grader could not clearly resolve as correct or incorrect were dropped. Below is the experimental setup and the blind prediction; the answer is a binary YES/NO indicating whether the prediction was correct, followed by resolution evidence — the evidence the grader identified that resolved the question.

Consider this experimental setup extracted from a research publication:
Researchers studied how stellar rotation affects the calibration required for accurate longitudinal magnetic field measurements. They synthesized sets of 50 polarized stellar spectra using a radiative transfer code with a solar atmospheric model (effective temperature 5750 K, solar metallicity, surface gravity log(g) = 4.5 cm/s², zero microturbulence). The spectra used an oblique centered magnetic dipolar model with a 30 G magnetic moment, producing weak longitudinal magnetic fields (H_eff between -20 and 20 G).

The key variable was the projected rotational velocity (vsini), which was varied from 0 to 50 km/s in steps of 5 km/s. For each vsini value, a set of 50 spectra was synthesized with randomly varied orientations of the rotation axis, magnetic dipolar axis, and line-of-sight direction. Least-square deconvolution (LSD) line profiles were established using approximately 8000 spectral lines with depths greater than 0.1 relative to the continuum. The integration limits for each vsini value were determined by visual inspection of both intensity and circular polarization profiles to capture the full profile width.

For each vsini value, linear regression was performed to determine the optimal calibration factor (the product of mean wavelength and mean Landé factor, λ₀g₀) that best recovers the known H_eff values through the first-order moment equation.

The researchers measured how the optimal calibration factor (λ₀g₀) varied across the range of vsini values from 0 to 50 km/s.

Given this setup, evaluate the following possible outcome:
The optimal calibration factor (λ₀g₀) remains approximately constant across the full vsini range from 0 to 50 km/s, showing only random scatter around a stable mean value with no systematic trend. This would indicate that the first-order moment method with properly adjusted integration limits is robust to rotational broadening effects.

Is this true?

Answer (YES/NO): NO